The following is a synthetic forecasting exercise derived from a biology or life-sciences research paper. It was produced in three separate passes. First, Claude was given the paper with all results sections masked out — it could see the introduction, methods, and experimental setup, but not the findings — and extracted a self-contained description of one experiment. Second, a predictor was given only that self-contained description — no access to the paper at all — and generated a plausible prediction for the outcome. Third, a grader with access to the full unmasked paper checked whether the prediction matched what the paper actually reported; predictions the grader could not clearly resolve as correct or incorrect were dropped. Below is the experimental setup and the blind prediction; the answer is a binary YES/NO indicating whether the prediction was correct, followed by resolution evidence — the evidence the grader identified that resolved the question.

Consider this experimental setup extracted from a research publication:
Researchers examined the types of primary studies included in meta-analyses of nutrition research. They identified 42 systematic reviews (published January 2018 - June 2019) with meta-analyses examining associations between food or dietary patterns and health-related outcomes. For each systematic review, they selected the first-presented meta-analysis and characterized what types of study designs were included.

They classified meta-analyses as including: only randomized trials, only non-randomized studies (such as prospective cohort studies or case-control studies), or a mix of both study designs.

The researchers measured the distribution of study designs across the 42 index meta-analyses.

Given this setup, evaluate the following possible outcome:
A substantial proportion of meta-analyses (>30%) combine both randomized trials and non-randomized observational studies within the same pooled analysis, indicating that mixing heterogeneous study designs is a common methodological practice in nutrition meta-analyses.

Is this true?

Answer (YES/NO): NO